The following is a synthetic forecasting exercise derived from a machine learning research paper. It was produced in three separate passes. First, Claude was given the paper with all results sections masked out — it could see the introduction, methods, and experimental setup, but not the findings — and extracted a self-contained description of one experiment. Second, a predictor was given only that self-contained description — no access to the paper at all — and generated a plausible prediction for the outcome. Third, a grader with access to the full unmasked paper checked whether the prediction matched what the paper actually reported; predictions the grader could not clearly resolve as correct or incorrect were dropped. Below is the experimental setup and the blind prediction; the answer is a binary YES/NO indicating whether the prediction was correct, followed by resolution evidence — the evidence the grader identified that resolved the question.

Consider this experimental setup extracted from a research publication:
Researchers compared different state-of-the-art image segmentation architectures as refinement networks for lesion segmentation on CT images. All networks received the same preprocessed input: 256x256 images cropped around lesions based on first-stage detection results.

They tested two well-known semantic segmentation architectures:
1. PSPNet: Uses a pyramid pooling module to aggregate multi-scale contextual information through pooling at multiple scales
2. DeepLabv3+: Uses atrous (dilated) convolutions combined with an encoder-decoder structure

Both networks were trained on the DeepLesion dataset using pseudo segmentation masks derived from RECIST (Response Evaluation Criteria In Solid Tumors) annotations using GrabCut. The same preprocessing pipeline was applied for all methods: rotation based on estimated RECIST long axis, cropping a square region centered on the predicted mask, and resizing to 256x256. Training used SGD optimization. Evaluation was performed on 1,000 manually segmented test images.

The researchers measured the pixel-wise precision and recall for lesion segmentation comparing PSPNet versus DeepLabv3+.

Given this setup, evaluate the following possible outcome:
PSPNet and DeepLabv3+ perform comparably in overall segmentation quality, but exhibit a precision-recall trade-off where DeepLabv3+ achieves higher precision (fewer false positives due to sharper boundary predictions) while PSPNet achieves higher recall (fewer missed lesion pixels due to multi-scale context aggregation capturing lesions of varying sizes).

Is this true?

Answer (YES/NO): YES